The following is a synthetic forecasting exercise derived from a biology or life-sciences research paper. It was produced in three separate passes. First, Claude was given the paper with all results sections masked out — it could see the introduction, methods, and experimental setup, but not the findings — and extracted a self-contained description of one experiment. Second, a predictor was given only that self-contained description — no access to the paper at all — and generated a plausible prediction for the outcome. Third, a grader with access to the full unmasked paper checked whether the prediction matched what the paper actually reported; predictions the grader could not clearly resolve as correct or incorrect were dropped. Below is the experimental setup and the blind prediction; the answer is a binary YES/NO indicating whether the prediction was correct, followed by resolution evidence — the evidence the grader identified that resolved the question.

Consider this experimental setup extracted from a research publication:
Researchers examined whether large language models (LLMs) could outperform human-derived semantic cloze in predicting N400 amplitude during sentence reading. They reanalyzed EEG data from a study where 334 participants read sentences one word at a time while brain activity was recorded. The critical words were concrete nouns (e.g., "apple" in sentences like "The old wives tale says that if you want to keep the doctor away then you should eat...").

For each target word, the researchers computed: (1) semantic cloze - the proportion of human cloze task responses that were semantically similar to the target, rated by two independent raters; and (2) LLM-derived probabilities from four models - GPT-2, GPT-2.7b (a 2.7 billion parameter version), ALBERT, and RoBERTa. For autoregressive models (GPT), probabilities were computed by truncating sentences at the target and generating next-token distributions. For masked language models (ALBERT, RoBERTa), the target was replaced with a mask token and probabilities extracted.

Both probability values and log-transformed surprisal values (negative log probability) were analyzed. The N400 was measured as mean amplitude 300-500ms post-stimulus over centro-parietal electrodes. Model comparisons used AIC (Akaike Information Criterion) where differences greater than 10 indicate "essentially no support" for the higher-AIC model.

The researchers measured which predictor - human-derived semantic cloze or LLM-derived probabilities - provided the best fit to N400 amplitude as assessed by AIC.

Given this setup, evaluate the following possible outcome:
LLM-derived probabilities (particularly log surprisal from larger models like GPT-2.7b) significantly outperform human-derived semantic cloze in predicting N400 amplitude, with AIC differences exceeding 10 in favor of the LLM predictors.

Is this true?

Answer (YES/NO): NO